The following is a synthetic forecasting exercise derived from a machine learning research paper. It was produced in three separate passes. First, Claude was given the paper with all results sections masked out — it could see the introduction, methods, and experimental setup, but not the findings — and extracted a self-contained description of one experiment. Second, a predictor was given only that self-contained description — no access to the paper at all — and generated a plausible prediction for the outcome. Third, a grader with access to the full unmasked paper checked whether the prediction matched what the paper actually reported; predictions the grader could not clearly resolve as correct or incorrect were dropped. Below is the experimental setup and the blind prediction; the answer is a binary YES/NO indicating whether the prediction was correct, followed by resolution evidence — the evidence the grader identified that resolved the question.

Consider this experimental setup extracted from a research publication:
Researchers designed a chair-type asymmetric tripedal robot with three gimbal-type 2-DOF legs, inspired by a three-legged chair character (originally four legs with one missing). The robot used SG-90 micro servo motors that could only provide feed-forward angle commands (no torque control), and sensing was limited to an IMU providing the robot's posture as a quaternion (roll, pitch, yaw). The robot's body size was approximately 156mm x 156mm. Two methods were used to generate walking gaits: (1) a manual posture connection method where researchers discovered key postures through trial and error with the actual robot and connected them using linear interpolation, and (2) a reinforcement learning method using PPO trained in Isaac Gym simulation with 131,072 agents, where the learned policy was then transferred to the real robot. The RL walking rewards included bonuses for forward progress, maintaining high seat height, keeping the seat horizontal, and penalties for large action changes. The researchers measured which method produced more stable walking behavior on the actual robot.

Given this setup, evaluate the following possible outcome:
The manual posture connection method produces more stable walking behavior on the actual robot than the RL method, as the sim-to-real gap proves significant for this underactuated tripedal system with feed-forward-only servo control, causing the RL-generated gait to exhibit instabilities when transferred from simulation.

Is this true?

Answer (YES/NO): NO